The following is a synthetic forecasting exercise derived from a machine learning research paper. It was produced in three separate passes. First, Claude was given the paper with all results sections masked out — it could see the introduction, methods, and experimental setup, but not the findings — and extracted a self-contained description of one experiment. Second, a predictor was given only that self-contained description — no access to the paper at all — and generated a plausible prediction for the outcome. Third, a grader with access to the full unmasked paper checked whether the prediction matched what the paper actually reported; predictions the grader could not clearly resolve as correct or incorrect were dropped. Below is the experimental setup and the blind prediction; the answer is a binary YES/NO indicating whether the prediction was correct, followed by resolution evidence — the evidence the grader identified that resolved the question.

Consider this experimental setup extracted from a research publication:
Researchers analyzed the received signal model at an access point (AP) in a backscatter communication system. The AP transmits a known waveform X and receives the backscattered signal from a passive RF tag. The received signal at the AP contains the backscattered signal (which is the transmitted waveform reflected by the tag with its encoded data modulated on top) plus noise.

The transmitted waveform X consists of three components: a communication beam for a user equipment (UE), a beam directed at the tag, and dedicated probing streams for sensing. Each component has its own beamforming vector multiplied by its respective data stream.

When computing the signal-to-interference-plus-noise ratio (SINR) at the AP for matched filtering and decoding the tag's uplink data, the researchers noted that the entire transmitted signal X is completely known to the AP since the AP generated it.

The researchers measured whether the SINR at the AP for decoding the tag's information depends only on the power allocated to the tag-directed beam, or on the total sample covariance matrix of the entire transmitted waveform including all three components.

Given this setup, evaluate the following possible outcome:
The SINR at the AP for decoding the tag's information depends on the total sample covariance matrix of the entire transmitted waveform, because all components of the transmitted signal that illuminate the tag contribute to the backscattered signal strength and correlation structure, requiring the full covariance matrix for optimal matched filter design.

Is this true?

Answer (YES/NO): YES